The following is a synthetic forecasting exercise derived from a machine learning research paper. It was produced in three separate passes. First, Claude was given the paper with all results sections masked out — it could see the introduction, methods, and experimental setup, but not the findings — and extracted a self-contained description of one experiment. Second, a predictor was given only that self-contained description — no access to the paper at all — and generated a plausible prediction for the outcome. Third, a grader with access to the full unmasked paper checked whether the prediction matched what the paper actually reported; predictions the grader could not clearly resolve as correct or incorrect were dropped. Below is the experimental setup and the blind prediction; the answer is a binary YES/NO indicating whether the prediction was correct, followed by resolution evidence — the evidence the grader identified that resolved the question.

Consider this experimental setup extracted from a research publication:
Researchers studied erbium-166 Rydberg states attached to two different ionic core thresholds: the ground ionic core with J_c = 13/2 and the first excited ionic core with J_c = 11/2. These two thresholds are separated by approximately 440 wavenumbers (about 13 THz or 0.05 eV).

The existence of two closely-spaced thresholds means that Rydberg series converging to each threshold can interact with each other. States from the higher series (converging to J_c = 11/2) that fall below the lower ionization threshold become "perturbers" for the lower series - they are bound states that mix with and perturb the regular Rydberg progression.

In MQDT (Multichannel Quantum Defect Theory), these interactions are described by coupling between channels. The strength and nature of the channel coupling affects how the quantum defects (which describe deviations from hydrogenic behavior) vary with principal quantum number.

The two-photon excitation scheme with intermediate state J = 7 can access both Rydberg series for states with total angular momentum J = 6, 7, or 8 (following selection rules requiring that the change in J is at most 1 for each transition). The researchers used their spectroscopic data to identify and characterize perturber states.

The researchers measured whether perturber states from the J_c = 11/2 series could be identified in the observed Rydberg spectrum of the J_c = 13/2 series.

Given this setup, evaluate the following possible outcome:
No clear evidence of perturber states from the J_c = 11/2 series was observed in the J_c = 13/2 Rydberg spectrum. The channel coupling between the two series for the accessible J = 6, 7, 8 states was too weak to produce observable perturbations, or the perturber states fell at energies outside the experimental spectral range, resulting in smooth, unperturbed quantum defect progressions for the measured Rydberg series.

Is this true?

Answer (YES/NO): NO